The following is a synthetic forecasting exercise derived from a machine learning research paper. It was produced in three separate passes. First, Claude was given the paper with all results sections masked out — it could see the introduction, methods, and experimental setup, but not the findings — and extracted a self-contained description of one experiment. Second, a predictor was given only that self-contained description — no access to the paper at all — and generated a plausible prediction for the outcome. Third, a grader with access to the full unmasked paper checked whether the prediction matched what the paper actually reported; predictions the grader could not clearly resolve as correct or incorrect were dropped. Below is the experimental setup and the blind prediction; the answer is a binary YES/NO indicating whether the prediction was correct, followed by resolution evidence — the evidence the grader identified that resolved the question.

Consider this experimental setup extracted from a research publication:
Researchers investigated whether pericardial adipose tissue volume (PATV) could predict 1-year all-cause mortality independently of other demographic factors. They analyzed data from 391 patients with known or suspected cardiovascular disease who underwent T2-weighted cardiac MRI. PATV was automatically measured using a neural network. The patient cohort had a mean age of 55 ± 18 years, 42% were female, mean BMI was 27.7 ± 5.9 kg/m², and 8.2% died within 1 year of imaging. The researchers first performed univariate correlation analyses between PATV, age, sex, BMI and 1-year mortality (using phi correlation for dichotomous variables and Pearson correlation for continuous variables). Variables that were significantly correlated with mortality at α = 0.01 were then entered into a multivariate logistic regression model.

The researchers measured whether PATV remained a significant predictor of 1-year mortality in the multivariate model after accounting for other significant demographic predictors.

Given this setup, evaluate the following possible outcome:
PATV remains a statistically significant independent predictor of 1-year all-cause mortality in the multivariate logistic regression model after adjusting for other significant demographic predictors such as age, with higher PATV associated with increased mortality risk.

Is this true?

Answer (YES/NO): YES